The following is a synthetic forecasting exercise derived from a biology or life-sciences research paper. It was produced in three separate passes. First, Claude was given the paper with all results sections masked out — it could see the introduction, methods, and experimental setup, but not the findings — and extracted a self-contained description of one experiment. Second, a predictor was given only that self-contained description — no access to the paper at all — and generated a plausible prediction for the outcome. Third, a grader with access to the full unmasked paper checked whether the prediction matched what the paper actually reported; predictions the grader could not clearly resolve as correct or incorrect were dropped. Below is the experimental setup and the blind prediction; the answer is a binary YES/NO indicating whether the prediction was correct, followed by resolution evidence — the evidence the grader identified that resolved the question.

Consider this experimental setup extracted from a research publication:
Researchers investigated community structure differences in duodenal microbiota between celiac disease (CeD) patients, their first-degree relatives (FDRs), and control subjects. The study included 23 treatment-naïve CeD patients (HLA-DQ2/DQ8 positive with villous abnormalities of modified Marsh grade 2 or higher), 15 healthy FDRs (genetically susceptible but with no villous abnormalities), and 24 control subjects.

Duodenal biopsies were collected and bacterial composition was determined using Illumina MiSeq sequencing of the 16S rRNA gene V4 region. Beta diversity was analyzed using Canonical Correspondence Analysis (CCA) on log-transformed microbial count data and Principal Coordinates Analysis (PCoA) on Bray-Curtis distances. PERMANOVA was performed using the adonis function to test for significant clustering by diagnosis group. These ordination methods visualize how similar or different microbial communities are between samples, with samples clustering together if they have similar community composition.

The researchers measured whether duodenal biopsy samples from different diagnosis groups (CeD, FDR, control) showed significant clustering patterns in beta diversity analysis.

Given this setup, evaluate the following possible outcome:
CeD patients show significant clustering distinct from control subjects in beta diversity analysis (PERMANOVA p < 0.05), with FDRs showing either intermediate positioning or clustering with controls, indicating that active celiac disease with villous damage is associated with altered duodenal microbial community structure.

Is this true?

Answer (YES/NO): NO